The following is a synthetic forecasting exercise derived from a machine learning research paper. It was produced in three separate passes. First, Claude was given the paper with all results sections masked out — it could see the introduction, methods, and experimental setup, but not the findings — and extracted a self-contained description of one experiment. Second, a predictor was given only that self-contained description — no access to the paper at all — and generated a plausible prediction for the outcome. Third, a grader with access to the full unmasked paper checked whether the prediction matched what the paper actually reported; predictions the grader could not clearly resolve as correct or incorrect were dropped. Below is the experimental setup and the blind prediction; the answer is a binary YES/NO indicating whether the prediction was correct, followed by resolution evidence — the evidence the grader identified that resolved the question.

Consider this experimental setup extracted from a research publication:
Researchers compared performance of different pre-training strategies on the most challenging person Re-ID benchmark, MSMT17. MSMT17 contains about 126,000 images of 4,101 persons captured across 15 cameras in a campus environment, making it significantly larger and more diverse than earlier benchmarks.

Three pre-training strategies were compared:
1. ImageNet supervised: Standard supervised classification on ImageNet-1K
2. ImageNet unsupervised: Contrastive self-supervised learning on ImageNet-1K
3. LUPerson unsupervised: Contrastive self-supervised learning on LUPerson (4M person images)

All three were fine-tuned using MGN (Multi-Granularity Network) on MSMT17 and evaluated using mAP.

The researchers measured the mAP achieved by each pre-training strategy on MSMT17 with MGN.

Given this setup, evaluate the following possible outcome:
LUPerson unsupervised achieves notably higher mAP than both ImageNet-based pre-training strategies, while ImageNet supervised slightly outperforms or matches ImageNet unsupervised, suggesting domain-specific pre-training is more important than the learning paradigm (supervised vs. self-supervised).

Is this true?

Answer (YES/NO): YES